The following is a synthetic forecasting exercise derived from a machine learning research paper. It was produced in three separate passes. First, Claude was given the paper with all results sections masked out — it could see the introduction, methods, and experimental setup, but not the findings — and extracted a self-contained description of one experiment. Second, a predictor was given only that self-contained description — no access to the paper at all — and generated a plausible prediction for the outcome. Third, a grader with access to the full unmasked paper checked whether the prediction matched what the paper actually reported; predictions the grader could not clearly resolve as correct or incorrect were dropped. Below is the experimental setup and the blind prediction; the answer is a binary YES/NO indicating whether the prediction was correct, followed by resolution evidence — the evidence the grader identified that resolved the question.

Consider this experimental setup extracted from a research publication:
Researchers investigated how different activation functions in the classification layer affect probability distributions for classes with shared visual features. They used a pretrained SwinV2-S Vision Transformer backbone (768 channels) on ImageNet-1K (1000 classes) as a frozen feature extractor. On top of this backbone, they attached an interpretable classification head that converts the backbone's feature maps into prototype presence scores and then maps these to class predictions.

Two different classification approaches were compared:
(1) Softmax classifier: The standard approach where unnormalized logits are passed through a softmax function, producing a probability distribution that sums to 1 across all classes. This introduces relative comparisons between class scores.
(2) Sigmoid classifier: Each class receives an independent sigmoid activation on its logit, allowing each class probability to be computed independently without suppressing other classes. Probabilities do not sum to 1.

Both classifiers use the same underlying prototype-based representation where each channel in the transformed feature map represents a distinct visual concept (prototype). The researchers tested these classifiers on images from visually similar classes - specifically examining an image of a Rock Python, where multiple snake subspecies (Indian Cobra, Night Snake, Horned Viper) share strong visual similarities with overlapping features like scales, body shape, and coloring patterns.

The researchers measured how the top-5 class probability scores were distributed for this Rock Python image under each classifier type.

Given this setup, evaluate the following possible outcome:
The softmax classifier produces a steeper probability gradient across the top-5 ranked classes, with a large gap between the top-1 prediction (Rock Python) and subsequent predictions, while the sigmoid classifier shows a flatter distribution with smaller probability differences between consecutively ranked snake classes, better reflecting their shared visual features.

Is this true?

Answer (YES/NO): YES